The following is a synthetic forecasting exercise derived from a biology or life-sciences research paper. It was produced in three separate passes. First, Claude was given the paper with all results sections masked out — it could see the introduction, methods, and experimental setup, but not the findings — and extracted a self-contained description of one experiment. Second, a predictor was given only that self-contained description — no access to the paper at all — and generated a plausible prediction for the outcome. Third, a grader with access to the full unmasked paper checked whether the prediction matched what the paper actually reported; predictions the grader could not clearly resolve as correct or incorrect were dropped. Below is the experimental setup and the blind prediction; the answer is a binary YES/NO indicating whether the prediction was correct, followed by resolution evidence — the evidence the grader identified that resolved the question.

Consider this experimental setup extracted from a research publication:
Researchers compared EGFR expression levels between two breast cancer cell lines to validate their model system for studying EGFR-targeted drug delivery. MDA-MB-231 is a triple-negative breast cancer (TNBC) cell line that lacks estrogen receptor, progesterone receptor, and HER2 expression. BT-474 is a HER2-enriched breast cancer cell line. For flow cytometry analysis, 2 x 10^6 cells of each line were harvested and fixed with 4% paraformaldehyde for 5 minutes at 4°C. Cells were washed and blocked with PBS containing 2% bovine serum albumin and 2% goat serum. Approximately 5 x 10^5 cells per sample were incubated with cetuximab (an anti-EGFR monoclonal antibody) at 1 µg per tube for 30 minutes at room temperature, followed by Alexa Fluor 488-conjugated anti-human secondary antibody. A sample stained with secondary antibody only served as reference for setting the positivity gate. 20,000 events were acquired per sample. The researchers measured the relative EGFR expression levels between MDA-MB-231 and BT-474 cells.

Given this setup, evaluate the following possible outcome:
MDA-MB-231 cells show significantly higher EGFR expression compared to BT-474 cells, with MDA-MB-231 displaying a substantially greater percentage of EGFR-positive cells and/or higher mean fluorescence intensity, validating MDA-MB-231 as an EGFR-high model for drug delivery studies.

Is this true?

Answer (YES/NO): YES